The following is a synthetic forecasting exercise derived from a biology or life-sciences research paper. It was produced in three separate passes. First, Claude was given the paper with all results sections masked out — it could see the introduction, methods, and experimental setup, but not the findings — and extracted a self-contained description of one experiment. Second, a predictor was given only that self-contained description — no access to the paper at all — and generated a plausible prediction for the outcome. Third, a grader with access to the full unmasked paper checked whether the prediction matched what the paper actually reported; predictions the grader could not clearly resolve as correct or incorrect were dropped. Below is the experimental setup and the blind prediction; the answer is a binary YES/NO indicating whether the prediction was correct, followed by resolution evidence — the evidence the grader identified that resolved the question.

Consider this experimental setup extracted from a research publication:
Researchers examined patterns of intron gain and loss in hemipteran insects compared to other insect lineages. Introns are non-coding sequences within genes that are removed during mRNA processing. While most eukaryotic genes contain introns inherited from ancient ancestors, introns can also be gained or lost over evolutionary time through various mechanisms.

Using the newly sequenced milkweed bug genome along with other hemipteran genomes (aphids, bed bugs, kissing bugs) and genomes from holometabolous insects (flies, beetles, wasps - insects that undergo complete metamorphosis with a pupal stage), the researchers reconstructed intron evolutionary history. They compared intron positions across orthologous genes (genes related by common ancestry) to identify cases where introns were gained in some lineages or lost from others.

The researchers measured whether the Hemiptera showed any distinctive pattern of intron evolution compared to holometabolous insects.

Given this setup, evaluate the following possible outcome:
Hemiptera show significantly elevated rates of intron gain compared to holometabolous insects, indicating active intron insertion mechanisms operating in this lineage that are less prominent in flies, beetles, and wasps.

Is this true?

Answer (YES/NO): YES